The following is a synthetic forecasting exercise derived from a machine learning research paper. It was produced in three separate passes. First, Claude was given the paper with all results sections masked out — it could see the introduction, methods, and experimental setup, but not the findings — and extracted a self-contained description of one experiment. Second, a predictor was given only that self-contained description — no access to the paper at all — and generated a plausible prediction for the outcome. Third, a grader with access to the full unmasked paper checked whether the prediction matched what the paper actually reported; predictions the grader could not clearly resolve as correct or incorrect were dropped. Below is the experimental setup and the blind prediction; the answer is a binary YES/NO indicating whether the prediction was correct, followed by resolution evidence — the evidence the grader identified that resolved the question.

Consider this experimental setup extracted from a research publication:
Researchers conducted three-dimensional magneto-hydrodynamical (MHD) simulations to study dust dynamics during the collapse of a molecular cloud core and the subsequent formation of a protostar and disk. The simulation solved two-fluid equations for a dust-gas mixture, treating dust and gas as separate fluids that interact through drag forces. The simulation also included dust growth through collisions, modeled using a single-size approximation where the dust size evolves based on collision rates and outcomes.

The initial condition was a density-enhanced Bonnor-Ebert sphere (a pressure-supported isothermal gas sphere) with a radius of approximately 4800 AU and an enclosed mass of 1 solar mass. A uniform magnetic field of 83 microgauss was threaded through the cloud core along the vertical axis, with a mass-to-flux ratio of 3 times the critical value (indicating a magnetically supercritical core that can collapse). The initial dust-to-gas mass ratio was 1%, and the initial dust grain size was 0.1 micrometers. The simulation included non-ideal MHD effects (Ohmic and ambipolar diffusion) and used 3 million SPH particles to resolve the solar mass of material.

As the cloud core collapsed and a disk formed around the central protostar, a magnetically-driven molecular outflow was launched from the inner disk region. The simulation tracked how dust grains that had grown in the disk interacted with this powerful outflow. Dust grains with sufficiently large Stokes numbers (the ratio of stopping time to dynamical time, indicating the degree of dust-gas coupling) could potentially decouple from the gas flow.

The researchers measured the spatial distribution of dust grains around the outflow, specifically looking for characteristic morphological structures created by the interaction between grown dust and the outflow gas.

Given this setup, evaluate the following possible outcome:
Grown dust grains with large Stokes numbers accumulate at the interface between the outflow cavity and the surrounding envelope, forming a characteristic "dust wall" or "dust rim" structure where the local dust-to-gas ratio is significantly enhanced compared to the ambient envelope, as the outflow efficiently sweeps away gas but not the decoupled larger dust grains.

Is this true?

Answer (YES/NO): NO